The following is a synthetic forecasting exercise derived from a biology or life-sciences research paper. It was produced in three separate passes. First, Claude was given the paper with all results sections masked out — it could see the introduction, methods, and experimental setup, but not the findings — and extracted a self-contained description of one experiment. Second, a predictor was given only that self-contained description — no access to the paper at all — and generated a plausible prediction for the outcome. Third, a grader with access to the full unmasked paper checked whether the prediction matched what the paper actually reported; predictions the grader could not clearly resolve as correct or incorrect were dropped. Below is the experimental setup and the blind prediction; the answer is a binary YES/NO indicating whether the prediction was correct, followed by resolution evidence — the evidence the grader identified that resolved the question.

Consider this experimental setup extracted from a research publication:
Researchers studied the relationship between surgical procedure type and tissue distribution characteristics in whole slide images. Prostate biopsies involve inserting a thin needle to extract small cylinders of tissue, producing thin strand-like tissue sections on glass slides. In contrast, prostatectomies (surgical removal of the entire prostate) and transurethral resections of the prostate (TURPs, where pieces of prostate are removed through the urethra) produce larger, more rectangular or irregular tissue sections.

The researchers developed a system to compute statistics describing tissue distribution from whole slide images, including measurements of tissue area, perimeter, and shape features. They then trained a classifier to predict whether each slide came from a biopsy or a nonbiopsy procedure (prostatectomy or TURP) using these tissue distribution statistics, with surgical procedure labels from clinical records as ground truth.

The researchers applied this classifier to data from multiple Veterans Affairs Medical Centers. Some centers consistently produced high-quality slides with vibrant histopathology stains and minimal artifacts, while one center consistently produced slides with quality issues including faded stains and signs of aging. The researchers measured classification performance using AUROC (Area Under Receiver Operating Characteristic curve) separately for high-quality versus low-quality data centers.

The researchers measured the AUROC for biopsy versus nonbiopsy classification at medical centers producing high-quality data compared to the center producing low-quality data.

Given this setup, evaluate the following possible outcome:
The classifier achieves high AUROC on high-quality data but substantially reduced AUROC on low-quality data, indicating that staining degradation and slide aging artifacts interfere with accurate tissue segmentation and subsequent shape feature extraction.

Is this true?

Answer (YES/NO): YES